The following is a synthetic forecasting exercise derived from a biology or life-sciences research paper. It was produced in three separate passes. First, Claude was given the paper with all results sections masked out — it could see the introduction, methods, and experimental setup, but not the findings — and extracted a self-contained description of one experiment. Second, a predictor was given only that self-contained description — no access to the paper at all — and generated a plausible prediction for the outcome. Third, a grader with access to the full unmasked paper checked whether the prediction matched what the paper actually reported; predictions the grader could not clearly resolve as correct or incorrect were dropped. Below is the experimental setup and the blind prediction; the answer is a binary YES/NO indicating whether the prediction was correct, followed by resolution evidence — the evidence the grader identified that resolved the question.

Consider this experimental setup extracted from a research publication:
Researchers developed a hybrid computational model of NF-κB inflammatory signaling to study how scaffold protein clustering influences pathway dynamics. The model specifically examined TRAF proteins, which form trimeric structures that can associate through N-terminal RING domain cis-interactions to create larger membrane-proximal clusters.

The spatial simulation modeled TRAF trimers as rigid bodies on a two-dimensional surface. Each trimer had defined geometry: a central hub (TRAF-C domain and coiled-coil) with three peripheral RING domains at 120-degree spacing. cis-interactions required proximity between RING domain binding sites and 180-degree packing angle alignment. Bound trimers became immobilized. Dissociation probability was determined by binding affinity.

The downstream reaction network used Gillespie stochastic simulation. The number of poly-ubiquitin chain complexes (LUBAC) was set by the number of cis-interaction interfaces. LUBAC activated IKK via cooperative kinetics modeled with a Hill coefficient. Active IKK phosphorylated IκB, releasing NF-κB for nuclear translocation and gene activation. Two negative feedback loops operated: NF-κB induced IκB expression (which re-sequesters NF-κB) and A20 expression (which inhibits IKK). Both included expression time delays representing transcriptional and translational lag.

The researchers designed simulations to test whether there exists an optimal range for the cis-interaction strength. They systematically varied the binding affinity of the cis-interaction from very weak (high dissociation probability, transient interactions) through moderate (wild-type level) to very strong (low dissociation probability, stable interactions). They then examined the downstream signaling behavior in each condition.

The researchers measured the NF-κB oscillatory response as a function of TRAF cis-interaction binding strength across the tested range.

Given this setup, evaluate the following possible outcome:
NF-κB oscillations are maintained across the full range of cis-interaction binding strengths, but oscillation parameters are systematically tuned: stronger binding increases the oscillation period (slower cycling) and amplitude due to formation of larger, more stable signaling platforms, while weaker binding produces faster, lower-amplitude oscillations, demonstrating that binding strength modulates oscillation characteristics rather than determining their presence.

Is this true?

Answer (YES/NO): NO